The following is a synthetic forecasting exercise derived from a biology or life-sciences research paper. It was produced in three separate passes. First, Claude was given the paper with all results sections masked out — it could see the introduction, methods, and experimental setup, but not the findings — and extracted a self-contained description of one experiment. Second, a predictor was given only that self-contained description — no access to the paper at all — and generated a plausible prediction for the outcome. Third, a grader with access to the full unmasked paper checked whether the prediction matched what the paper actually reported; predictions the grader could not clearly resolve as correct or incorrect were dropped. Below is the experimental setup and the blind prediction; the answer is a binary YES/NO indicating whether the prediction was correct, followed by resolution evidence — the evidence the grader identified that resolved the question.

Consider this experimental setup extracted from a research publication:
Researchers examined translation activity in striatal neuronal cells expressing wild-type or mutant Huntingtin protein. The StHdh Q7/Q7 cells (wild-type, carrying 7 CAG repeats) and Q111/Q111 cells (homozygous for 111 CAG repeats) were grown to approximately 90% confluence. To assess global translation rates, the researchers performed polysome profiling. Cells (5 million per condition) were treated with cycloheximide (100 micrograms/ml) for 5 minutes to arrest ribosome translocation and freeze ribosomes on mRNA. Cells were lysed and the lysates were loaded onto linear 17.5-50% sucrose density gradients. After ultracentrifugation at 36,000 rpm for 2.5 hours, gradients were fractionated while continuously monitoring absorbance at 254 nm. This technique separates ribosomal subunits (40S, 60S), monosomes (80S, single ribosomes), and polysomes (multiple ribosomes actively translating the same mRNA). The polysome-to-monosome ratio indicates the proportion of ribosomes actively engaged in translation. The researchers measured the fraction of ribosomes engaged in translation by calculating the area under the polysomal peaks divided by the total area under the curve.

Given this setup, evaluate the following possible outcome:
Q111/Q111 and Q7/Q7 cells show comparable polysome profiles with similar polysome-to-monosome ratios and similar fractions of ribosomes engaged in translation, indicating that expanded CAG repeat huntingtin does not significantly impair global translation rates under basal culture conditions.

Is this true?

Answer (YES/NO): NO